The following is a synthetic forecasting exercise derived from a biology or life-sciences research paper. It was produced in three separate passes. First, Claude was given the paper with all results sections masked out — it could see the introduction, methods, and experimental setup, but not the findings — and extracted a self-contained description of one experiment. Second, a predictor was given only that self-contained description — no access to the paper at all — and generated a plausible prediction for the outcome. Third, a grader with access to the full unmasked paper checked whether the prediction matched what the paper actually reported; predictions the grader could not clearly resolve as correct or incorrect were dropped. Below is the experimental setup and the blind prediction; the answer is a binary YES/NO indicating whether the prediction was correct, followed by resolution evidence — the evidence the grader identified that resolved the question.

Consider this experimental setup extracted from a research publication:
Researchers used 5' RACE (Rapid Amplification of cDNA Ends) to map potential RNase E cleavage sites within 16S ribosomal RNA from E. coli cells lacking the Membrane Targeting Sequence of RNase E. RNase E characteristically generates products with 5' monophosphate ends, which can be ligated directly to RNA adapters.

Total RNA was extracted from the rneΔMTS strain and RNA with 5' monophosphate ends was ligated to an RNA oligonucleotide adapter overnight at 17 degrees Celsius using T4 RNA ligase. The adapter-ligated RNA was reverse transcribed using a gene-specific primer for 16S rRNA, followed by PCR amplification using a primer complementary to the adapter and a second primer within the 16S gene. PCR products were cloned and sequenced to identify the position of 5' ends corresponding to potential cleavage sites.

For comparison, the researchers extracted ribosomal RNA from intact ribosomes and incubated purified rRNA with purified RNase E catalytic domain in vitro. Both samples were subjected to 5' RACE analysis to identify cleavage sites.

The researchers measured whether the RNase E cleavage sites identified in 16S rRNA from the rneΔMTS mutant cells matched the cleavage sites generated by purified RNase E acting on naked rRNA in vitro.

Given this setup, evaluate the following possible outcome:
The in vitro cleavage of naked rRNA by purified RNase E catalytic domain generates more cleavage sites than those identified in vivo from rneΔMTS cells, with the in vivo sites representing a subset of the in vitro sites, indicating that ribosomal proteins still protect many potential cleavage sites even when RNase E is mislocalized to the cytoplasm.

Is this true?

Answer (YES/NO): YES